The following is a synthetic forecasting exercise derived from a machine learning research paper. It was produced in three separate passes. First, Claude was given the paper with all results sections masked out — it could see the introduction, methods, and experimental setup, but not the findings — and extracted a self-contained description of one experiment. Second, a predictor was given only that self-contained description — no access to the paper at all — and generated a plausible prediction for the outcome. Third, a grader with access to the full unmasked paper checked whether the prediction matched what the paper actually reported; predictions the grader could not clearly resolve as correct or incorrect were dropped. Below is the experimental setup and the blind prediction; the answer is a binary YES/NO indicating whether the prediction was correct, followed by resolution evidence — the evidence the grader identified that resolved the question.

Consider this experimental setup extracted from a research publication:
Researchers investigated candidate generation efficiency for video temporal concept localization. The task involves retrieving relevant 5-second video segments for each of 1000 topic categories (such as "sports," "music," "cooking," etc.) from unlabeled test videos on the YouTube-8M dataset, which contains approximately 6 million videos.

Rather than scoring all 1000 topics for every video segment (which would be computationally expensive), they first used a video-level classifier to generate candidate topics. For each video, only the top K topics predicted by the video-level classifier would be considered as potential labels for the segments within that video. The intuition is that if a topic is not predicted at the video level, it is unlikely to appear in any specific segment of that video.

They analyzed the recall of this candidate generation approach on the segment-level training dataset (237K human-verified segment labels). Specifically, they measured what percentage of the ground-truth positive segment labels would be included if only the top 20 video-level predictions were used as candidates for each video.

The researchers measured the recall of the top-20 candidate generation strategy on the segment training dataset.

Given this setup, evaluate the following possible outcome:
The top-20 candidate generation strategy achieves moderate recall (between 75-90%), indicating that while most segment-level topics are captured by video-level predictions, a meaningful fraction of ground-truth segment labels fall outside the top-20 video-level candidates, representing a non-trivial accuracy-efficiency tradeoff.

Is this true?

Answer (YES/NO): NO